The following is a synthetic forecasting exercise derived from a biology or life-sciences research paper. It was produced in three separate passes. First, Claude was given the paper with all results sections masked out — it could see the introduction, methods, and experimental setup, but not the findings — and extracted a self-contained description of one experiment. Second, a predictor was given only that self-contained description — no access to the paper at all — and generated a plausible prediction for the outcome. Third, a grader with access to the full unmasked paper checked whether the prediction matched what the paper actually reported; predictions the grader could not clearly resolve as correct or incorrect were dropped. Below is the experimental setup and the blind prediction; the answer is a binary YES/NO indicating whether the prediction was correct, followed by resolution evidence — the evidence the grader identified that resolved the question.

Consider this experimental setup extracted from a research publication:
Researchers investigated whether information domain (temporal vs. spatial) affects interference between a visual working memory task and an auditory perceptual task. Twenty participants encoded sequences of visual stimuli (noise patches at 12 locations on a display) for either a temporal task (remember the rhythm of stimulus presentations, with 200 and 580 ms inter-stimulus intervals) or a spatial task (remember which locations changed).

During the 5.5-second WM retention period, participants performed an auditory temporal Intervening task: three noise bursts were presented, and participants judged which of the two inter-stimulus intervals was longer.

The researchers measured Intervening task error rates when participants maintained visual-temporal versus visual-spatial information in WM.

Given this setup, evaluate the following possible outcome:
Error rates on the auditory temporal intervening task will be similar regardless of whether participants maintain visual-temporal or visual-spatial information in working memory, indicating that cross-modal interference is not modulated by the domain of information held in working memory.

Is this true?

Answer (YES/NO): YES